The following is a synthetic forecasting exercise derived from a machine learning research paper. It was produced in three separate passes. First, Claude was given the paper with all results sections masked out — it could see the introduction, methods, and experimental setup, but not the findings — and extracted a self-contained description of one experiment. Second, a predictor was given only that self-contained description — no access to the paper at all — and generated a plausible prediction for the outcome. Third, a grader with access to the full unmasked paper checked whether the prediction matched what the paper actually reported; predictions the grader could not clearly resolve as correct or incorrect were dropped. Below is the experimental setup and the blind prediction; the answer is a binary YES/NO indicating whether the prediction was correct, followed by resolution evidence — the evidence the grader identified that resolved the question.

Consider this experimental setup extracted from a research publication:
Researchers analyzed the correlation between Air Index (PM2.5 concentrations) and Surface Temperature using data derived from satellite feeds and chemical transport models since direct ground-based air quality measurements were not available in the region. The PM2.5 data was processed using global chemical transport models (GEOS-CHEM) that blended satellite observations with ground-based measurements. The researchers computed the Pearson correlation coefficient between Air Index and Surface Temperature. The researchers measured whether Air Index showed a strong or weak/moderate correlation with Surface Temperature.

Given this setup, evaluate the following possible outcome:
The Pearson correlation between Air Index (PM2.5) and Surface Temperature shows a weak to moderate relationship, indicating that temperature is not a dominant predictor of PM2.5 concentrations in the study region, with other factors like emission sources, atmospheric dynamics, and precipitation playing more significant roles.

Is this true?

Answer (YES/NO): YES